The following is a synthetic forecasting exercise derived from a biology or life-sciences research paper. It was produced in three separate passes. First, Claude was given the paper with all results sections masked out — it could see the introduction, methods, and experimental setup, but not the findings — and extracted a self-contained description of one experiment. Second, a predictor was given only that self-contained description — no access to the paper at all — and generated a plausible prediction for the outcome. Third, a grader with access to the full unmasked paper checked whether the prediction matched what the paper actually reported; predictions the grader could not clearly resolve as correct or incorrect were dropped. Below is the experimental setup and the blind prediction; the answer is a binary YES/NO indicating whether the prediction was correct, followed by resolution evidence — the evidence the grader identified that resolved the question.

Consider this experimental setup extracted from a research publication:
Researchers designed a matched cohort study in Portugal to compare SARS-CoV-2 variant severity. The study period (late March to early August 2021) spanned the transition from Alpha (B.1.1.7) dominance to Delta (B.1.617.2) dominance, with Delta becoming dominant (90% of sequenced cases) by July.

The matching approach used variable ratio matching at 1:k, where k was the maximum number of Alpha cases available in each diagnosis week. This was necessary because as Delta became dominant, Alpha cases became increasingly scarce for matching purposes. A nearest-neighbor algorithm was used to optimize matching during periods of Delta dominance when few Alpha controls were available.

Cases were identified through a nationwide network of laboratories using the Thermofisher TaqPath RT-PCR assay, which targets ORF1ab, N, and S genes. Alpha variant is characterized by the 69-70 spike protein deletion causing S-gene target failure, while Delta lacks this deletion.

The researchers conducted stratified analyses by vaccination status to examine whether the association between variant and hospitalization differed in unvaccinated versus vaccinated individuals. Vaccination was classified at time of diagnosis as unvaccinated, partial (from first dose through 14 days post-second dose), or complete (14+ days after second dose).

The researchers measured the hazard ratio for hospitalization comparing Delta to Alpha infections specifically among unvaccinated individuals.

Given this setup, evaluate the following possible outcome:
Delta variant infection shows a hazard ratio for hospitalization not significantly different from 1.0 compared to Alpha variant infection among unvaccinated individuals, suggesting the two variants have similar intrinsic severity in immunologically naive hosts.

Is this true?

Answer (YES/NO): NO